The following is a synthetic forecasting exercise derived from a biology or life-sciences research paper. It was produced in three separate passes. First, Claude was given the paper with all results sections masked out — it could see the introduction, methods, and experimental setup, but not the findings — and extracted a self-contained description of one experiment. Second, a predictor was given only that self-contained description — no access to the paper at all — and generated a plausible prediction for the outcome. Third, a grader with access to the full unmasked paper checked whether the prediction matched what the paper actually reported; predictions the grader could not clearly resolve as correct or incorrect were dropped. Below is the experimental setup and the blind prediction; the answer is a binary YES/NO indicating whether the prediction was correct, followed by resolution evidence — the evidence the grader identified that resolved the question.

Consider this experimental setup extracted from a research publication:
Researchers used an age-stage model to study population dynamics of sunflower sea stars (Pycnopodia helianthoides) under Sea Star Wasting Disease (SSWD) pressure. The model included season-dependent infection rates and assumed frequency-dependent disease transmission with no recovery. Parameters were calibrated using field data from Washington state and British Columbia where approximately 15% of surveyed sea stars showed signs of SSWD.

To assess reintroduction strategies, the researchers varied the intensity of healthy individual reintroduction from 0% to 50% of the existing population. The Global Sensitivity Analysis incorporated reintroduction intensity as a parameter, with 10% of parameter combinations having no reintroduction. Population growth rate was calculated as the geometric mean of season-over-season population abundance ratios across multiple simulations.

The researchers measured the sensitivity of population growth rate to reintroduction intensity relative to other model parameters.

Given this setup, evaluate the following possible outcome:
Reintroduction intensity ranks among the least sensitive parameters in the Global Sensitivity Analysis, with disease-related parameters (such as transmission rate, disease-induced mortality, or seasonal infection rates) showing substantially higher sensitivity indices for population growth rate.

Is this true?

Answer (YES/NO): YES